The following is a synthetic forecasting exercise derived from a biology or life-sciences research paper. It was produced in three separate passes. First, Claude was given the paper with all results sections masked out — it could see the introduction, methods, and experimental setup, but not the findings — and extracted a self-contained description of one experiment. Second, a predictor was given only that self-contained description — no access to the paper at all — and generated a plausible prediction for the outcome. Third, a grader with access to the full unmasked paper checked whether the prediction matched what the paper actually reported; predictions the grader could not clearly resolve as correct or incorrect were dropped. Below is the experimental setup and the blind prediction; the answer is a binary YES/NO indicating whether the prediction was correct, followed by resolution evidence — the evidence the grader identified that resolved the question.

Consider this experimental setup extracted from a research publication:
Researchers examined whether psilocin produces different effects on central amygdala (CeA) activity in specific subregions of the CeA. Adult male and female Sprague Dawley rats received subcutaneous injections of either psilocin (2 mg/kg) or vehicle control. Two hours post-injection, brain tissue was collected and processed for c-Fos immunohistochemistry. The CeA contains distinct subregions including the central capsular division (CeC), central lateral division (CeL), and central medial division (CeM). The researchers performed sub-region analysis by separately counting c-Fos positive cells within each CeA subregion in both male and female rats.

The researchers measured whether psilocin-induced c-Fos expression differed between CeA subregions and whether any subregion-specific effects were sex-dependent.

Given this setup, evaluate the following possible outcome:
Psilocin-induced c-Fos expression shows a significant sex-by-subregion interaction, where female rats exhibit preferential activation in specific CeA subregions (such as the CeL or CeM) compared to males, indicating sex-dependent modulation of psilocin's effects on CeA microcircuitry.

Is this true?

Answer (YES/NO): NO